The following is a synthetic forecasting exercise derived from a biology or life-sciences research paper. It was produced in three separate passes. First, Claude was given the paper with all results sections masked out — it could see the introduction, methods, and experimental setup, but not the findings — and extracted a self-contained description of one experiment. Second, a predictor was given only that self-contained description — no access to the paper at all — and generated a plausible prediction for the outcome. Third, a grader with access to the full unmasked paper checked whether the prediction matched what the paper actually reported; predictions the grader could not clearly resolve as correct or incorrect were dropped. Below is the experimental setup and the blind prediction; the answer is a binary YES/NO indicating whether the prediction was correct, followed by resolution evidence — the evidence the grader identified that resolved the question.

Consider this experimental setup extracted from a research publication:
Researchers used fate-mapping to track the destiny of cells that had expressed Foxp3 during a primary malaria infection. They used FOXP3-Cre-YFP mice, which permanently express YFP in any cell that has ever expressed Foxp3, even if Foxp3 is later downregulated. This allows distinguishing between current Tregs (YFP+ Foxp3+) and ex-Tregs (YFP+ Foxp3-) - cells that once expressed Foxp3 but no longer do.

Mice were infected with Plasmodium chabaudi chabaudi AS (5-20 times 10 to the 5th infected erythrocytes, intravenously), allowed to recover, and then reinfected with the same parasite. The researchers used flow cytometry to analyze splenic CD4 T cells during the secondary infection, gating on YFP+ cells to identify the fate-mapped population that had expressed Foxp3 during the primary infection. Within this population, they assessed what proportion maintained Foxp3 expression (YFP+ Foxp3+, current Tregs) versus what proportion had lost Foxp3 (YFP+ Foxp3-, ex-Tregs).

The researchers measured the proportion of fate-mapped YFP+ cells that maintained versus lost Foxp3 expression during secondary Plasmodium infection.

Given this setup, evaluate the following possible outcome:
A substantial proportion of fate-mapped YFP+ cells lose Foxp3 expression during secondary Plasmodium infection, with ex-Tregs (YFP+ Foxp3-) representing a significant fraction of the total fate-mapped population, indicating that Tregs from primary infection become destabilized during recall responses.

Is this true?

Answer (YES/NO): YES